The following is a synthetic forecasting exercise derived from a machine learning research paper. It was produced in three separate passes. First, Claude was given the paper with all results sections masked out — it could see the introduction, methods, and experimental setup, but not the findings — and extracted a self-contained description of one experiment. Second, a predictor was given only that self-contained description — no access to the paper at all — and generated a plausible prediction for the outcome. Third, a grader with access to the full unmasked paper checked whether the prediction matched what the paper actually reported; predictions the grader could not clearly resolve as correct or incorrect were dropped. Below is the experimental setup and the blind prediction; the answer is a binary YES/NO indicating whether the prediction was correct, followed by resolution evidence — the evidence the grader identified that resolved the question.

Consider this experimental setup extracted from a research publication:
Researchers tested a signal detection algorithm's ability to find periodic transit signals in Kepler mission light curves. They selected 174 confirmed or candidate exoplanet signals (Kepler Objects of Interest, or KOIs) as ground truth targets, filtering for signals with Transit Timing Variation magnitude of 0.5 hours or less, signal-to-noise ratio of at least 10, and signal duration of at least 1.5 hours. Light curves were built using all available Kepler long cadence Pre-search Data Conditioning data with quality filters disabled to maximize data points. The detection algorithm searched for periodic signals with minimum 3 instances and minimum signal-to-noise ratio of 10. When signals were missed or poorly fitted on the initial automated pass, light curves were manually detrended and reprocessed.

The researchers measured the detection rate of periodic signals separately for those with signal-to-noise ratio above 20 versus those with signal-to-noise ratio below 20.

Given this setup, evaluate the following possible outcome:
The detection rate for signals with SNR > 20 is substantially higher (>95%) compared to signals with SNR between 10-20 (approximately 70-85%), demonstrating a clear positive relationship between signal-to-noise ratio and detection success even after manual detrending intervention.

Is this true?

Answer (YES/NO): NO